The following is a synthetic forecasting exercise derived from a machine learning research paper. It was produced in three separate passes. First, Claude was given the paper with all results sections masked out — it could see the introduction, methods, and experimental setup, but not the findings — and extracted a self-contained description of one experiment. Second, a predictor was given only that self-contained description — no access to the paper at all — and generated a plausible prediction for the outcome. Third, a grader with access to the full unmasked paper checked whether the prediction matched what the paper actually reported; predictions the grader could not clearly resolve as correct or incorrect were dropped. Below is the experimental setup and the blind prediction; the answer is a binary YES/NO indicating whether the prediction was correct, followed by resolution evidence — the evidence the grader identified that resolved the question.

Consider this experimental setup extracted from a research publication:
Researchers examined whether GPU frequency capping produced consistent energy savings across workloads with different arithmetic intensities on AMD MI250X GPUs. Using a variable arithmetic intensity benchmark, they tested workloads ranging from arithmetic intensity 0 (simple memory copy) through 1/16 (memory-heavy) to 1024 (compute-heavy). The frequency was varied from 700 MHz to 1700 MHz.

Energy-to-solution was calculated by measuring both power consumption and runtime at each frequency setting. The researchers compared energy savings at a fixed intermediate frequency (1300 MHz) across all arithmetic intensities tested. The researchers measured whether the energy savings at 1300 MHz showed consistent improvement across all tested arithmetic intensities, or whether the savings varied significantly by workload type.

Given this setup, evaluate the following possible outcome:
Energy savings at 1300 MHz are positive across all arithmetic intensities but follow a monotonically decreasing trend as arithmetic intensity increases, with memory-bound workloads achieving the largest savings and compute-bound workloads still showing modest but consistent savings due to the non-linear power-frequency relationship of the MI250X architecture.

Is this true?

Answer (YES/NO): NO